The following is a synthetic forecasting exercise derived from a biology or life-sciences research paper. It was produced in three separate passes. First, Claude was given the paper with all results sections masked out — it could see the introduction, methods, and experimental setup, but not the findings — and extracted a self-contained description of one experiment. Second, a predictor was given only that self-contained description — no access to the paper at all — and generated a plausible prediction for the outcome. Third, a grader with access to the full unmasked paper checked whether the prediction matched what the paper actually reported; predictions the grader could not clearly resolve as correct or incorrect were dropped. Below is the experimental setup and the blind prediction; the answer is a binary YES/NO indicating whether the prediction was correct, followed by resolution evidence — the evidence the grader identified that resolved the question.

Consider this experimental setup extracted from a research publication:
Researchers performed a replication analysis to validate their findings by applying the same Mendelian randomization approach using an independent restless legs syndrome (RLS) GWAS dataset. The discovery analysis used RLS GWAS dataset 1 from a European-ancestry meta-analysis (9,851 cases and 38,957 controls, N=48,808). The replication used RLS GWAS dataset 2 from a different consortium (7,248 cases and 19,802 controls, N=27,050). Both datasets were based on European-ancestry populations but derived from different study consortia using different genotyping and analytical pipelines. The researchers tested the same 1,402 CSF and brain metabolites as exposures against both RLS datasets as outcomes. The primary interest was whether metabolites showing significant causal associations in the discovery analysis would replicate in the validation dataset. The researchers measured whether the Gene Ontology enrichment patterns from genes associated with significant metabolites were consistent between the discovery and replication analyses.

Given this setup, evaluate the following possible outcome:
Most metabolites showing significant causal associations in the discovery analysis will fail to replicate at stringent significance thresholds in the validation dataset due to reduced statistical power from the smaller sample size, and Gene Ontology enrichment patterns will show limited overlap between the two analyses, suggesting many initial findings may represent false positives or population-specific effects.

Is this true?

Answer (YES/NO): NO